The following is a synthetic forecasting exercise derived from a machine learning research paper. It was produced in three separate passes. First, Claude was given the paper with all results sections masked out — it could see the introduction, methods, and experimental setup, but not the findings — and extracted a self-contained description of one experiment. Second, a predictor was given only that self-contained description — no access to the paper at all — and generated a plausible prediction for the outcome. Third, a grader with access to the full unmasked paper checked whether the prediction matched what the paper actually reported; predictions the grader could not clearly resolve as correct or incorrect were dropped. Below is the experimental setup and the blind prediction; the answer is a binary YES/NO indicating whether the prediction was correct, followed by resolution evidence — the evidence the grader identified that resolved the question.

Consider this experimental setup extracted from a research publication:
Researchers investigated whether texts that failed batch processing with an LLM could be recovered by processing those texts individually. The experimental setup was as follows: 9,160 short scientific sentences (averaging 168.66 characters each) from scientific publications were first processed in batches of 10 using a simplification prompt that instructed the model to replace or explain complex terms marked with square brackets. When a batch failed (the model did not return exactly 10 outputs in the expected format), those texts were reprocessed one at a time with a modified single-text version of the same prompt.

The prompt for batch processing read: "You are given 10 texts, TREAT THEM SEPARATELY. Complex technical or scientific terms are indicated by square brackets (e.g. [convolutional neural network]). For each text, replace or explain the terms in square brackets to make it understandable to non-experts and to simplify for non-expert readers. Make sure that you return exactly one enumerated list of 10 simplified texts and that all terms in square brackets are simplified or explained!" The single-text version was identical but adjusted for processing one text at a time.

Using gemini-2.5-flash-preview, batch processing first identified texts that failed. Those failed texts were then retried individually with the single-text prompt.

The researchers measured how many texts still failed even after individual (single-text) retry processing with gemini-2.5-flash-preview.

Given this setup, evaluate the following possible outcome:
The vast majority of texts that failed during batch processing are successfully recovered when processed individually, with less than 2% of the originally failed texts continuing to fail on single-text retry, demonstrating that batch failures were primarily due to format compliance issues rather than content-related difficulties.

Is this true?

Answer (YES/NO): NO